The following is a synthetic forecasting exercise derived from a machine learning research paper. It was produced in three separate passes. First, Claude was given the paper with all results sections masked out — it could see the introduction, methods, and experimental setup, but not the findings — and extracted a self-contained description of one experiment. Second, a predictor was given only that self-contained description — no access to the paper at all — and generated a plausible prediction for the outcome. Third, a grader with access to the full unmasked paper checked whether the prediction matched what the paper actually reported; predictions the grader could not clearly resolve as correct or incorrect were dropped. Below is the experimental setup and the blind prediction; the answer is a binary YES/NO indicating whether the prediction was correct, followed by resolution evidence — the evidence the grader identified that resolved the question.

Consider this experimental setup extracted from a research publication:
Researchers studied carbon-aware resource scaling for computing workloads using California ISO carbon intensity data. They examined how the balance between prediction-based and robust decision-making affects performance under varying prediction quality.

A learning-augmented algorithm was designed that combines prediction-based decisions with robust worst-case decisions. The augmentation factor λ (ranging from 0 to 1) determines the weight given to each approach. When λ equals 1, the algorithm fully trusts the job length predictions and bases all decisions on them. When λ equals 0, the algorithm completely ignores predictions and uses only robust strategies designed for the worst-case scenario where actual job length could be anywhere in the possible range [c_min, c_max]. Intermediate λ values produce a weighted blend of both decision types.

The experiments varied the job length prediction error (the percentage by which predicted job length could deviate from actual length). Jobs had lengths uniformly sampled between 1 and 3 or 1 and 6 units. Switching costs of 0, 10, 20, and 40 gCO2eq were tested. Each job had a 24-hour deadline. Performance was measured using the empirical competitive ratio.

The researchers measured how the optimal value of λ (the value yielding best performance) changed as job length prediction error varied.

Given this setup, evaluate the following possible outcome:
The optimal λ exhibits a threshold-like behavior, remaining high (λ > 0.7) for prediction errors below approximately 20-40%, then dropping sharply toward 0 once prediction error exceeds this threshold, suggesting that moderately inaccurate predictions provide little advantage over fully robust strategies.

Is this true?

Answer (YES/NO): NO